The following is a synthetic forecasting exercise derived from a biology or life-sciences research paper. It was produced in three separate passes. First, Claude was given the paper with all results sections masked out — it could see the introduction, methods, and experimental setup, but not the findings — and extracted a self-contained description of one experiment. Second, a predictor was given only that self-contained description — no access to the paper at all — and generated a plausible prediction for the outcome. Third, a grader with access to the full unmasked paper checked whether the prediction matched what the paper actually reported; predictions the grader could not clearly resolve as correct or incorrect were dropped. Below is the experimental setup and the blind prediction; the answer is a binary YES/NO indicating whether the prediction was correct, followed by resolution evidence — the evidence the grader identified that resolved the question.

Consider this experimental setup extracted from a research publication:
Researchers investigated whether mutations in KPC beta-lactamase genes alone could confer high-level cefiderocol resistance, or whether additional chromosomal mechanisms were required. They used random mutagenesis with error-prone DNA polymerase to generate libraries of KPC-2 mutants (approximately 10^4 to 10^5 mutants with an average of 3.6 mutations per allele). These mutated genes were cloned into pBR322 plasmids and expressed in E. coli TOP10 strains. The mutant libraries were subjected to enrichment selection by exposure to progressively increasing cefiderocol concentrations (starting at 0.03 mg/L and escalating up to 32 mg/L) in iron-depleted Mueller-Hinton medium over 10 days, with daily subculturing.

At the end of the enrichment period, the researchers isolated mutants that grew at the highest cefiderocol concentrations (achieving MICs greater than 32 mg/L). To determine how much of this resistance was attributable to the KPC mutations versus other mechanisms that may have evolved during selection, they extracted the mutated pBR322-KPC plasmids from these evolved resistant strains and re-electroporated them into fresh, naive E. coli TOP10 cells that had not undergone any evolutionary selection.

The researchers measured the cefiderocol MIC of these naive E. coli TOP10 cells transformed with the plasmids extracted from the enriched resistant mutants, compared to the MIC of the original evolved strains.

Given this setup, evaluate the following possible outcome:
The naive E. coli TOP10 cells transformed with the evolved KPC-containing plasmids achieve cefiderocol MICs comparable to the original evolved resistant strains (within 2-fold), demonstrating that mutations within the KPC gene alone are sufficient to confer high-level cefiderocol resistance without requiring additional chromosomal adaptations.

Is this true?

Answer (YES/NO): NO